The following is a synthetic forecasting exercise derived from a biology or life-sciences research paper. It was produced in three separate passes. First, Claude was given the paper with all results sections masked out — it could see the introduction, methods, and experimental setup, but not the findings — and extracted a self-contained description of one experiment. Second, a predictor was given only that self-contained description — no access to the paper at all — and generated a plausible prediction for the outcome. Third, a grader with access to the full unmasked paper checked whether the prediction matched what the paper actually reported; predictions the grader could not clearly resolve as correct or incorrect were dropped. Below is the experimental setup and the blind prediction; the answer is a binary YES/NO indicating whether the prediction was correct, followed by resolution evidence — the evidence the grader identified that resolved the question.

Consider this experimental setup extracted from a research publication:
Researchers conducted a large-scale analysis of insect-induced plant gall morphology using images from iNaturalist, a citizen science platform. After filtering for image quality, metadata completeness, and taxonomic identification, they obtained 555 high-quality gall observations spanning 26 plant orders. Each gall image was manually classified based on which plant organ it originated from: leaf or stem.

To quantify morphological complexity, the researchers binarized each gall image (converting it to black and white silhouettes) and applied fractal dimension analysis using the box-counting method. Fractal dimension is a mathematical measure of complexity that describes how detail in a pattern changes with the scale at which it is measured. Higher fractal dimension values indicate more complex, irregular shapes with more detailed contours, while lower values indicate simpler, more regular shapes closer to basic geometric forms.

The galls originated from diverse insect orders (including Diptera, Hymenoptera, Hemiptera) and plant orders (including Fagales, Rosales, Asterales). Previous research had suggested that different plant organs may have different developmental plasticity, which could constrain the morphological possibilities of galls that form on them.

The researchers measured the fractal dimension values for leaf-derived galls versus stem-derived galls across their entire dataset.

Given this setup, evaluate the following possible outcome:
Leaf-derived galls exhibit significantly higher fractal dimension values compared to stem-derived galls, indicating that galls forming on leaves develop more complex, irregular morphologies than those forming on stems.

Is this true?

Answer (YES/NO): YES